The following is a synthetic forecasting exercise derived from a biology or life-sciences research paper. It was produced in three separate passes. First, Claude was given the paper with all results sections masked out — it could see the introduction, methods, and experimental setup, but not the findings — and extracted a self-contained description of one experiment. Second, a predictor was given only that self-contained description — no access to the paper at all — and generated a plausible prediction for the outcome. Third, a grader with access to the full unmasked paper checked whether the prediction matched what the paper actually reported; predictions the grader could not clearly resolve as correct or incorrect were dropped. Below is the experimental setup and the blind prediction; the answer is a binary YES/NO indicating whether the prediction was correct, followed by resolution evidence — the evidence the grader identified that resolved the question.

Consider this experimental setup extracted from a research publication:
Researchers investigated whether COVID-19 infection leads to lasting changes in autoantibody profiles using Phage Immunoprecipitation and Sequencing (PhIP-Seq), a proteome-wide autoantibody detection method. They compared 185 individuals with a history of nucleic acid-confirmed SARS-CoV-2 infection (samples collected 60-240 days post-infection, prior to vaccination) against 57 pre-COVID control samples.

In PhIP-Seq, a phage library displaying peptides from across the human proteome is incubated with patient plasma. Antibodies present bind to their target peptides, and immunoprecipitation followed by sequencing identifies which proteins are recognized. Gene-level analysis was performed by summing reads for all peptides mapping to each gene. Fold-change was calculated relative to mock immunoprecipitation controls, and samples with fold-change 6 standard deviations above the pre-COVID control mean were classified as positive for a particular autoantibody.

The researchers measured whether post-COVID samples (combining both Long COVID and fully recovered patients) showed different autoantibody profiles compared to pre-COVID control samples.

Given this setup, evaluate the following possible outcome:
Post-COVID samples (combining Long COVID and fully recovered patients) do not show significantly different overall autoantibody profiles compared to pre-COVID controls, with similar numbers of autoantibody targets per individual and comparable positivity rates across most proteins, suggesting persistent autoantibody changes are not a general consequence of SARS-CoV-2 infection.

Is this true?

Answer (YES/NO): NO